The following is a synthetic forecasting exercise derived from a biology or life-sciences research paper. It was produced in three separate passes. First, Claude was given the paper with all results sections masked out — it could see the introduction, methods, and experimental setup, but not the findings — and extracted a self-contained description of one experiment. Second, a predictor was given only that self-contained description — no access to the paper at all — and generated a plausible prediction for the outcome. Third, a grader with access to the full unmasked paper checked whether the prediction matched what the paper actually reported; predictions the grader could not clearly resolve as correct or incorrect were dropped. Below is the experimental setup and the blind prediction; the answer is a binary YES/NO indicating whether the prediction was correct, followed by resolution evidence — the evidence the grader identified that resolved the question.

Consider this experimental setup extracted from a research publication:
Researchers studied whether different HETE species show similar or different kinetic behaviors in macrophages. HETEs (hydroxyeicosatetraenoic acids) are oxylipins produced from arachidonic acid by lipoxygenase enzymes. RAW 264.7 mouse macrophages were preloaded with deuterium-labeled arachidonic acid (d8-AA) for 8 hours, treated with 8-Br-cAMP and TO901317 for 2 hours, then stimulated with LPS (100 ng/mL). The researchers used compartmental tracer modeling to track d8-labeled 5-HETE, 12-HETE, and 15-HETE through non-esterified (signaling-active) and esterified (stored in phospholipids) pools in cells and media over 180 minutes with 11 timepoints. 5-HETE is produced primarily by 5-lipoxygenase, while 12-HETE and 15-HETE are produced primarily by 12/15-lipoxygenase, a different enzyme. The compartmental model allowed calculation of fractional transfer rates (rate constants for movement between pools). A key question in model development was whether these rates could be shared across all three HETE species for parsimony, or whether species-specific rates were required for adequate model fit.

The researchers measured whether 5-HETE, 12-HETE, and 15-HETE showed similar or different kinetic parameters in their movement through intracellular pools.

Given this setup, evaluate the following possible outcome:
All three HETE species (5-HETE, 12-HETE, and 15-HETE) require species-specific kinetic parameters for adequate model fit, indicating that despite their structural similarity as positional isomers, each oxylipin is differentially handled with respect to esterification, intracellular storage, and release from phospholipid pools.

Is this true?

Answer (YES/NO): YES